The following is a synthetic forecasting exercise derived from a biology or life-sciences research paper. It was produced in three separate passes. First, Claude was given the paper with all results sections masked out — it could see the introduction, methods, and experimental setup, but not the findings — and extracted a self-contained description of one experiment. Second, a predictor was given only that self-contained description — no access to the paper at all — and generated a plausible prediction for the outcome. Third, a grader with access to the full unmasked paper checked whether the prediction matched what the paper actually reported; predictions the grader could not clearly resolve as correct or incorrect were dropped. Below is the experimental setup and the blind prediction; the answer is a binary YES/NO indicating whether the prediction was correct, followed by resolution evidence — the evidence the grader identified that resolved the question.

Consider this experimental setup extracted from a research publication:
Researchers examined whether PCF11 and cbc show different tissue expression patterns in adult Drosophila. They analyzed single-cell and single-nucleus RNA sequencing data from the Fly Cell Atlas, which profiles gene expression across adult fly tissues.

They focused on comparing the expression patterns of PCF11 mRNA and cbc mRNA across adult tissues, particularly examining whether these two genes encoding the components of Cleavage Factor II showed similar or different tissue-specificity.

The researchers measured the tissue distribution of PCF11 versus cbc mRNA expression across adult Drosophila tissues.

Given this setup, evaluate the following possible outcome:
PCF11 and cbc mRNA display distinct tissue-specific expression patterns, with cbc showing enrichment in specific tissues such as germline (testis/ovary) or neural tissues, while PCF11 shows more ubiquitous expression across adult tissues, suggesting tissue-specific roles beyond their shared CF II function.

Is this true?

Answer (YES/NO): YES